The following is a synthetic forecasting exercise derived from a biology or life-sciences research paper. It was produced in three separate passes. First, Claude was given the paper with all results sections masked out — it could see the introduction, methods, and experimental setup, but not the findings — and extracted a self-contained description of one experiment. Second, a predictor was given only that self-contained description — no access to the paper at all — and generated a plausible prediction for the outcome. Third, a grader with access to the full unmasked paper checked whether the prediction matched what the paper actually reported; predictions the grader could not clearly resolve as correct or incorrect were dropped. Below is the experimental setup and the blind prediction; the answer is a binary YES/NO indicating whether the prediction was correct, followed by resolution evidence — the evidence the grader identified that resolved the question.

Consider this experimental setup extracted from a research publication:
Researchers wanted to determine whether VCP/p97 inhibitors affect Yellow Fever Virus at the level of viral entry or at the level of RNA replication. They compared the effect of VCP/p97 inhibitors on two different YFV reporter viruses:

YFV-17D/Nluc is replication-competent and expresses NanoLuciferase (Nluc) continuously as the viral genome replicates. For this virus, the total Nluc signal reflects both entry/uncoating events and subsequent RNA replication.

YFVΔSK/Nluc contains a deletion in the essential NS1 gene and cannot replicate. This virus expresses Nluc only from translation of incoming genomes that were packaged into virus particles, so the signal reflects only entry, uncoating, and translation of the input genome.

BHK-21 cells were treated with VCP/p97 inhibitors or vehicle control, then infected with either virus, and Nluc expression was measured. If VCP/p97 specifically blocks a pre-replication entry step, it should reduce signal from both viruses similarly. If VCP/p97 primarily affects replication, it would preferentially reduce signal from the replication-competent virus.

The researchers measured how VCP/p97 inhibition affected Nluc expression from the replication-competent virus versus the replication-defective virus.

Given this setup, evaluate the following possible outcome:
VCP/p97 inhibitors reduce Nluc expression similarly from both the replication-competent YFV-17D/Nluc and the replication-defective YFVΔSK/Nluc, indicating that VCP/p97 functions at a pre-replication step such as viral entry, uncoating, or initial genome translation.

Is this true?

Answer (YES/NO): YES